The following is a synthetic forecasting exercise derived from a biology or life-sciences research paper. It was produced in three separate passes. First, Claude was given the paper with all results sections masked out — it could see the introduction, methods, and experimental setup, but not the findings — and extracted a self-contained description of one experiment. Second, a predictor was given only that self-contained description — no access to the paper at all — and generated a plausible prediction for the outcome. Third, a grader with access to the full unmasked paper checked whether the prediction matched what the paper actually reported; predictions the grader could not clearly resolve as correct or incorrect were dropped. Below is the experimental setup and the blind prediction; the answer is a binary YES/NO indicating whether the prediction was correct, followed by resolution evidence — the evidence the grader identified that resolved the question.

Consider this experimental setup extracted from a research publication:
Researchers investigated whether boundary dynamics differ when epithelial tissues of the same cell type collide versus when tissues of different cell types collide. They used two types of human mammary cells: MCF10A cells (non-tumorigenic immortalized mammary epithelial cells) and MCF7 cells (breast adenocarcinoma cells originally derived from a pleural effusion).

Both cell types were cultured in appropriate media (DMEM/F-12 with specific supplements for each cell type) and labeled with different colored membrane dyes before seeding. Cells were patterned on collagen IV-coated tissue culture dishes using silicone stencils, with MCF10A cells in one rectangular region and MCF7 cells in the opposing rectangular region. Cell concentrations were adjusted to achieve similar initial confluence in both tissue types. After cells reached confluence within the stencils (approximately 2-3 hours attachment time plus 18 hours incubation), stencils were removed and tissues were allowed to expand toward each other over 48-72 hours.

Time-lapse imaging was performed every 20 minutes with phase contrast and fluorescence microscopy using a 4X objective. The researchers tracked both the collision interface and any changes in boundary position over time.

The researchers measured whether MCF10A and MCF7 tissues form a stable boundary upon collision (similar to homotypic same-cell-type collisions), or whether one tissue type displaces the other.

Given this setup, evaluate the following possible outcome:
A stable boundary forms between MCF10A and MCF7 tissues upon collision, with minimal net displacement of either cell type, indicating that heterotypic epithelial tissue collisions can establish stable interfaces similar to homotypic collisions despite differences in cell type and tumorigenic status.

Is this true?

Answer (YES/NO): NO